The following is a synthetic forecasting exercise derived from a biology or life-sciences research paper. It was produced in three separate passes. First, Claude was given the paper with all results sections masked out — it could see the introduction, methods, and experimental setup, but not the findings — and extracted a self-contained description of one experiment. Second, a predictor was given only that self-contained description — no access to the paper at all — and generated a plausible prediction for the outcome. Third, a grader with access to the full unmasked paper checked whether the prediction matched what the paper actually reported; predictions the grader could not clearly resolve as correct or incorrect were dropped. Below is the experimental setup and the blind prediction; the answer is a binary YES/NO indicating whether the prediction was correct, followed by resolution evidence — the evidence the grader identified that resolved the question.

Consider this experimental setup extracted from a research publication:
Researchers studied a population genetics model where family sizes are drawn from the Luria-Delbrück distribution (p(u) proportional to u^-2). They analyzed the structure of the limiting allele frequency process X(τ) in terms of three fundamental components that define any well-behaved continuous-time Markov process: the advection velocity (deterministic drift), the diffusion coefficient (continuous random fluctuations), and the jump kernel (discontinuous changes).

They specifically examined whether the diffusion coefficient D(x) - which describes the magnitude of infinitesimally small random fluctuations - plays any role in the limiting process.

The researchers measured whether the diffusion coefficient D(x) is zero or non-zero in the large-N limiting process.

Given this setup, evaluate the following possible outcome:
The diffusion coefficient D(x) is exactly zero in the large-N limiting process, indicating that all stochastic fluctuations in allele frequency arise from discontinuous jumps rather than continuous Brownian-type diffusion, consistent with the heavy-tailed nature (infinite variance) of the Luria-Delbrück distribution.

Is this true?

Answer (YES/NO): YES